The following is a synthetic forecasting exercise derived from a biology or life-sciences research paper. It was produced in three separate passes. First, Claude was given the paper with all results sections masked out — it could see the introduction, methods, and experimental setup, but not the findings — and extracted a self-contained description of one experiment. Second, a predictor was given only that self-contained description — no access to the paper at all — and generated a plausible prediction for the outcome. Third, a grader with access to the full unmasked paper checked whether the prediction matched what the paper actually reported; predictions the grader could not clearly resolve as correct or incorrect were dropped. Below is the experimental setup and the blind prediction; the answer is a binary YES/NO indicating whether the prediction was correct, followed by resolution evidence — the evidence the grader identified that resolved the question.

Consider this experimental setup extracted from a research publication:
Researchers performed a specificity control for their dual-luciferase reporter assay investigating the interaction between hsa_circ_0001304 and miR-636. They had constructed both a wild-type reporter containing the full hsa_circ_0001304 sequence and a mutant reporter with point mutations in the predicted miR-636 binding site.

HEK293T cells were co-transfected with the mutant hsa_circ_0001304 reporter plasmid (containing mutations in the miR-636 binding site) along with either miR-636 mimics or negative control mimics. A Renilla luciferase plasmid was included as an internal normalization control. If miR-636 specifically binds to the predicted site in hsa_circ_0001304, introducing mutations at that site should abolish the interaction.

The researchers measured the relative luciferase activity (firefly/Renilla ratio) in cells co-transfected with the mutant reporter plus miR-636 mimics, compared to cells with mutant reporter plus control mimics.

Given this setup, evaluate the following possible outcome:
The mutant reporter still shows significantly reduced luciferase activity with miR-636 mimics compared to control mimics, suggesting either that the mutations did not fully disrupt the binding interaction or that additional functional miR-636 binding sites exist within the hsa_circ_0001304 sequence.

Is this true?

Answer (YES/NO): NO